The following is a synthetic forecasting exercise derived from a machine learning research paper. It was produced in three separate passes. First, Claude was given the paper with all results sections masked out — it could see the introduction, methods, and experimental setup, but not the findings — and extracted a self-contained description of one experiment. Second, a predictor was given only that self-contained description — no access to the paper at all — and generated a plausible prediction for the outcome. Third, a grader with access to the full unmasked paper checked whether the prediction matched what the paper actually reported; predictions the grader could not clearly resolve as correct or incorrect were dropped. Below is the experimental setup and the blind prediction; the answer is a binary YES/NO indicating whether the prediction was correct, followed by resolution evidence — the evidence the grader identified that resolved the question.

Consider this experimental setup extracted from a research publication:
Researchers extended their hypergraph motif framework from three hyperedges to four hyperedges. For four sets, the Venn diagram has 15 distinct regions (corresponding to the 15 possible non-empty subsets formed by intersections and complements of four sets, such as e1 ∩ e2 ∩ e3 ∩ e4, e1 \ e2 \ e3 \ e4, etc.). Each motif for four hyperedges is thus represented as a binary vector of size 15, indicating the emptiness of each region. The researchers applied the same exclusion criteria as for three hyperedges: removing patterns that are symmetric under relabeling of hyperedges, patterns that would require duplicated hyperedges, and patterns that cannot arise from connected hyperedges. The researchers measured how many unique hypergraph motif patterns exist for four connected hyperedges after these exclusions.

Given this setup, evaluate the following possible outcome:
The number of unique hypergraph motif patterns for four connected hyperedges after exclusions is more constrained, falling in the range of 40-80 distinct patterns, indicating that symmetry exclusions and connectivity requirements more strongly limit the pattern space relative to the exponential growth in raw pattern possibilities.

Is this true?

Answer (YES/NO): NO